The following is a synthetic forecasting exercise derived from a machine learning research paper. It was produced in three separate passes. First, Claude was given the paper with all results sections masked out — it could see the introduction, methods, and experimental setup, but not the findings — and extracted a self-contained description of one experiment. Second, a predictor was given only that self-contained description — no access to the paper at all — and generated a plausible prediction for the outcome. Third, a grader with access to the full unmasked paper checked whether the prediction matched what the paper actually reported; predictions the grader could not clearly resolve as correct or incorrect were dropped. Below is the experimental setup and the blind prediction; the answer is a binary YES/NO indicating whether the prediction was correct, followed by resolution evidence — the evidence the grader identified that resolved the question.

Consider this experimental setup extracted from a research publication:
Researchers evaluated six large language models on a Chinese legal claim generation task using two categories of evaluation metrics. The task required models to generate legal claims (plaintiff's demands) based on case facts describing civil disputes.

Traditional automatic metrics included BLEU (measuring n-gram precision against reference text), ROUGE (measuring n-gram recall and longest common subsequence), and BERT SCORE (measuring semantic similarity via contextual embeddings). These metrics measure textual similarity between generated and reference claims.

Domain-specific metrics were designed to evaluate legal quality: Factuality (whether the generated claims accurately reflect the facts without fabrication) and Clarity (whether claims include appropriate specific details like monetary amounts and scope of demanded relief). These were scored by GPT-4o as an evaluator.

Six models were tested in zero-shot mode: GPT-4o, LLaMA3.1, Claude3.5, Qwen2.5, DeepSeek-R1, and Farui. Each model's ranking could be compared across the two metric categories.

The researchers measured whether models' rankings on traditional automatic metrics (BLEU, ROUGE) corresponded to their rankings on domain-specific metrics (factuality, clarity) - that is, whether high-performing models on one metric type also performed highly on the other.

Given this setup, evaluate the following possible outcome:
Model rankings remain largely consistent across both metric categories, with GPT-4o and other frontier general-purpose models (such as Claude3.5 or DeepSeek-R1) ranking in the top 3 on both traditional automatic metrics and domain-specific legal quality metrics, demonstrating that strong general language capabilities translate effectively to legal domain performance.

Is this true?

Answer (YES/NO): NO